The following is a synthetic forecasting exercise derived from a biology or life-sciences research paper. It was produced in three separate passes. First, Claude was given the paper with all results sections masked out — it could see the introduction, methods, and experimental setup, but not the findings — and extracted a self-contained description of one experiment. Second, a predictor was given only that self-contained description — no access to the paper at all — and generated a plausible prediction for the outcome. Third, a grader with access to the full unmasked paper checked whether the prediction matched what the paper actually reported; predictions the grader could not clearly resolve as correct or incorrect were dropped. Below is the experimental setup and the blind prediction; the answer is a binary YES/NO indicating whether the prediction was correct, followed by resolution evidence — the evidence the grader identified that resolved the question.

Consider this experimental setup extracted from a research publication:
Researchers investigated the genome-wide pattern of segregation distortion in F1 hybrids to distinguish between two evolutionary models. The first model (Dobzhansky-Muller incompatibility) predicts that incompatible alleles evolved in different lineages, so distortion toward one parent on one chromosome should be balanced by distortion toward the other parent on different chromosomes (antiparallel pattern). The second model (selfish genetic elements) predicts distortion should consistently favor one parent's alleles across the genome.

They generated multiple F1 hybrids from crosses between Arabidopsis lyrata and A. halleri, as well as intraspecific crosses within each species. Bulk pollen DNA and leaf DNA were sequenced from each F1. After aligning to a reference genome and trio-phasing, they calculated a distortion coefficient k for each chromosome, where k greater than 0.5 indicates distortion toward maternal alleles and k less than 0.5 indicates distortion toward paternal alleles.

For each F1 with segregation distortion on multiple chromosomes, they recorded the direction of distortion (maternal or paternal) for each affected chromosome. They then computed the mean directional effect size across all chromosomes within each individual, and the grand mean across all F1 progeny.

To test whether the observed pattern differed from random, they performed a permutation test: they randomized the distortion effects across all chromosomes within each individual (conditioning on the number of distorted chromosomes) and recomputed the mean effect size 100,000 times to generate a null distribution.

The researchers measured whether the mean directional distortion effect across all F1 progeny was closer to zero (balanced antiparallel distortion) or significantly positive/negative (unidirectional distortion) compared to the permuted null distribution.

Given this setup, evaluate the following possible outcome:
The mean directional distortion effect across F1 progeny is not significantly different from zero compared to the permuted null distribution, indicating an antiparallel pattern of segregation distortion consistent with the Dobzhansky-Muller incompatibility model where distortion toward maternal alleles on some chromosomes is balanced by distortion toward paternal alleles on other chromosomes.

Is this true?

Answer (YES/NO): NO